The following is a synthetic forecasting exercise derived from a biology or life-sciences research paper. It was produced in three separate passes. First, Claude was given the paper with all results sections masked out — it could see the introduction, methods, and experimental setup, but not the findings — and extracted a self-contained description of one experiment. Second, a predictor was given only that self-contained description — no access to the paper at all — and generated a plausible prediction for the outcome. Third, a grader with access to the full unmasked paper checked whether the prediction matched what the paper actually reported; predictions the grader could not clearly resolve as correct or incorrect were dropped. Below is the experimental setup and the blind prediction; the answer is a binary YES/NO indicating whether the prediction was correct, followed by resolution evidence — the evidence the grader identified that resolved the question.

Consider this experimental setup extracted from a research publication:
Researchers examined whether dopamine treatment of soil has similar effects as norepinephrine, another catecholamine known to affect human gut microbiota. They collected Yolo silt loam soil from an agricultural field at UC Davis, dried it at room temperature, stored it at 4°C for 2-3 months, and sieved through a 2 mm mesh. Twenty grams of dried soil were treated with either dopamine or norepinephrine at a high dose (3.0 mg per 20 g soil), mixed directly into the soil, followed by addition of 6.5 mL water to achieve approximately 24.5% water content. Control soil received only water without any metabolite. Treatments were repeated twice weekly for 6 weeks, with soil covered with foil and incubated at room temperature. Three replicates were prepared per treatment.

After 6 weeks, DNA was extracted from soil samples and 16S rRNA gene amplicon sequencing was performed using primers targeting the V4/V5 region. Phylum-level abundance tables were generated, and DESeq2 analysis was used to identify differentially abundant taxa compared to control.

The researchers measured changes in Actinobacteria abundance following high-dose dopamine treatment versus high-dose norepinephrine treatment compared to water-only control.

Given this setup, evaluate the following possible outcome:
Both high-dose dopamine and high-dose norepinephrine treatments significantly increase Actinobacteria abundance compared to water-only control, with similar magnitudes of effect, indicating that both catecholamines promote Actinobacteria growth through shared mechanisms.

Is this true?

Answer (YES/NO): NO